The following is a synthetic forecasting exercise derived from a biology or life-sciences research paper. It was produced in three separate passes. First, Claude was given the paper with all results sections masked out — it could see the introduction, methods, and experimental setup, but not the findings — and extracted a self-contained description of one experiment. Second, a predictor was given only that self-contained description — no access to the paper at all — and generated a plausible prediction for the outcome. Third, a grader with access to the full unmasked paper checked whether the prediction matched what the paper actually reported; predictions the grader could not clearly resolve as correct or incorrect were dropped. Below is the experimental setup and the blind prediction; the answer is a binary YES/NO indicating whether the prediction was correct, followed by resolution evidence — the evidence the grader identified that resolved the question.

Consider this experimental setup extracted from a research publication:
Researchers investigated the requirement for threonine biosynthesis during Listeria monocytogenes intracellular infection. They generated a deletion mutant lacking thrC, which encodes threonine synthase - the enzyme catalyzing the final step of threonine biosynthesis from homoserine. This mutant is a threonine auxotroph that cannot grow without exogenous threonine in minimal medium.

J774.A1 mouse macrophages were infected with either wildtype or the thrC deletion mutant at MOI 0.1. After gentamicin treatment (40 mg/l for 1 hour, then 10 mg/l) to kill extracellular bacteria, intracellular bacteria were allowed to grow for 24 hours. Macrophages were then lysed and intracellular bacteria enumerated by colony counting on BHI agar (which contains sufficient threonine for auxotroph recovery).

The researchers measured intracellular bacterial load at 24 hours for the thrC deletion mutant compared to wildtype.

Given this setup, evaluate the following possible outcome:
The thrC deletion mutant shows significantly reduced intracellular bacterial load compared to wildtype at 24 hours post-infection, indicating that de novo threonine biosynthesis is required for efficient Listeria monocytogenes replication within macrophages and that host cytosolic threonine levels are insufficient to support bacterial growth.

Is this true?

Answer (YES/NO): NO